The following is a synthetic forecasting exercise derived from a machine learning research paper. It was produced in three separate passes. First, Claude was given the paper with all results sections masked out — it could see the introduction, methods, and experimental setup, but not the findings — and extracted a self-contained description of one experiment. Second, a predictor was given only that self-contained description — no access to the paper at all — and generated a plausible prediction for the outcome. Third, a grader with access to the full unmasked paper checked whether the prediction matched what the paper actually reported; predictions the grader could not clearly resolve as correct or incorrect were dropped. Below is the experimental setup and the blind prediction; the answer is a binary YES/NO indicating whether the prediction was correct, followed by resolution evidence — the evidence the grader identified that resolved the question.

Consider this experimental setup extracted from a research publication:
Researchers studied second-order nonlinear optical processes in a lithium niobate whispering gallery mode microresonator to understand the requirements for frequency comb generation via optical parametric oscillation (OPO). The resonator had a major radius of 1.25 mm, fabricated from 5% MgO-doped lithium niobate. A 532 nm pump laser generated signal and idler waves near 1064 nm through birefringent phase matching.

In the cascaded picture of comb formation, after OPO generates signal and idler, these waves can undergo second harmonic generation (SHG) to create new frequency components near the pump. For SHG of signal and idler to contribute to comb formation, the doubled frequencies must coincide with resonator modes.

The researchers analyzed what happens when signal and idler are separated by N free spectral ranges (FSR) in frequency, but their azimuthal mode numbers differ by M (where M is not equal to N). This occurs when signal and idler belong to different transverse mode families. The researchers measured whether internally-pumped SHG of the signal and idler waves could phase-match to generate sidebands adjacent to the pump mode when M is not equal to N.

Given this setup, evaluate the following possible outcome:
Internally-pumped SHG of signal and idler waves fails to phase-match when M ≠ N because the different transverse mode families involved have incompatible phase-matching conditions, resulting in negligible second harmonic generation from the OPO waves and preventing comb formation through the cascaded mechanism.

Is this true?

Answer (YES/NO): YES